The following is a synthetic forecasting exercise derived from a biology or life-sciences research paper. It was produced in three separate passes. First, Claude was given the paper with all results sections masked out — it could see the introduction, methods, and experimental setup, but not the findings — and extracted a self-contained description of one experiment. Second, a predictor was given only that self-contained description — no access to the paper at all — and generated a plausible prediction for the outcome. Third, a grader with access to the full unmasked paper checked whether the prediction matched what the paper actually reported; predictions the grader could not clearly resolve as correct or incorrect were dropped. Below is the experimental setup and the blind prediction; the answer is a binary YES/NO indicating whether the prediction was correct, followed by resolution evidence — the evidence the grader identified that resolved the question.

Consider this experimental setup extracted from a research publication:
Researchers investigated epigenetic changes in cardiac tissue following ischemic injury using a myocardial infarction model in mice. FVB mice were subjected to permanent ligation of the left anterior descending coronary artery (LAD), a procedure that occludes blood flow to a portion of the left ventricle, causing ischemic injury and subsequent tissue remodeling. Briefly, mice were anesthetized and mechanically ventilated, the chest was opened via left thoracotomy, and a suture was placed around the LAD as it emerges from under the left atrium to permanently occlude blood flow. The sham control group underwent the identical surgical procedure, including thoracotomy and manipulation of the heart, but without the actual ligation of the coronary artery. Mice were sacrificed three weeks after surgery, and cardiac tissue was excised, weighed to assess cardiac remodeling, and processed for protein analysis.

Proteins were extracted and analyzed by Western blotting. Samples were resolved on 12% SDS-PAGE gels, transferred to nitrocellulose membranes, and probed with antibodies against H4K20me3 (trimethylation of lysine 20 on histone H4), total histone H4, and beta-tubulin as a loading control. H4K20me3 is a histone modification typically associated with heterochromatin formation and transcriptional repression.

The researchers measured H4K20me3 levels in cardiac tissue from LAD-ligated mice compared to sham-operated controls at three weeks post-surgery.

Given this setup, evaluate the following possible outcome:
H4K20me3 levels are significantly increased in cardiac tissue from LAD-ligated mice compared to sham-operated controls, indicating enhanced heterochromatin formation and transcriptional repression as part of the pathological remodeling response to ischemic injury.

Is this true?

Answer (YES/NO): NO